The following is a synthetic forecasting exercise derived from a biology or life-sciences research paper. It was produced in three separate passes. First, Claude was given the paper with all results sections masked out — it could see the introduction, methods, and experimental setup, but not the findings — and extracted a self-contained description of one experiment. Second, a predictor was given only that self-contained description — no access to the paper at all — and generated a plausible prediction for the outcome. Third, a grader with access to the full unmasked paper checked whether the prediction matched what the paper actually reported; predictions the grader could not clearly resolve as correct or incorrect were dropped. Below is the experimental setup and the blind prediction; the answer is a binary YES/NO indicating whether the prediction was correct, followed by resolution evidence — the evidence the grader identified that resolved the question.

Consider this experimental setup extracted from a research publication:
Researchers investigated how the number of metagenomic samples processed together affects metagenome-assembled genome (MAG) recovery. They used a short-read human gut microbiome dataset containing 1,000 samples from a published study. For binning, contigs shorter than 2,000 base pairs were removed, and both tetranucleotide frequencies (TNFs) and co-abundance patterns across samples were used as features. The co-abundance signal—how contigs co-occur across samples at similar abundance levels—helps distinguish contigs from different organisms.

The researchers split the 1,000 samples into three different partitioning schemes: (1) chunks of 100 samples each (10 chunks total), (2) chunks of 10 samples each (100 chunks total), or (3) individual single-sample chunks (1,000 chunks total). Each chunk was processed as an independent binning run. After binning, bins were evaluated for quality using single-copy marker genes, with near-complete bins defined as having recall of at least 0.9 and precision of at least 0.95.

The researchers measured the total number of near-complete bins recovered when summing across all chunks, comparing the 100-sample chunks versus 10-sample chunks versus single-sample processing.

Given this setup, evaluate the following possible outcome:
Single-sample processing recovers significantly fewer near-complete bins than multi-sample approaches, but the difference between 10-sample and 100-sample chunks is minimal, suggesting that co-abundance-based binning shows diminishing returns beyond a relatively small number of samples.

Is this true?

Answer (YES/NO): NO